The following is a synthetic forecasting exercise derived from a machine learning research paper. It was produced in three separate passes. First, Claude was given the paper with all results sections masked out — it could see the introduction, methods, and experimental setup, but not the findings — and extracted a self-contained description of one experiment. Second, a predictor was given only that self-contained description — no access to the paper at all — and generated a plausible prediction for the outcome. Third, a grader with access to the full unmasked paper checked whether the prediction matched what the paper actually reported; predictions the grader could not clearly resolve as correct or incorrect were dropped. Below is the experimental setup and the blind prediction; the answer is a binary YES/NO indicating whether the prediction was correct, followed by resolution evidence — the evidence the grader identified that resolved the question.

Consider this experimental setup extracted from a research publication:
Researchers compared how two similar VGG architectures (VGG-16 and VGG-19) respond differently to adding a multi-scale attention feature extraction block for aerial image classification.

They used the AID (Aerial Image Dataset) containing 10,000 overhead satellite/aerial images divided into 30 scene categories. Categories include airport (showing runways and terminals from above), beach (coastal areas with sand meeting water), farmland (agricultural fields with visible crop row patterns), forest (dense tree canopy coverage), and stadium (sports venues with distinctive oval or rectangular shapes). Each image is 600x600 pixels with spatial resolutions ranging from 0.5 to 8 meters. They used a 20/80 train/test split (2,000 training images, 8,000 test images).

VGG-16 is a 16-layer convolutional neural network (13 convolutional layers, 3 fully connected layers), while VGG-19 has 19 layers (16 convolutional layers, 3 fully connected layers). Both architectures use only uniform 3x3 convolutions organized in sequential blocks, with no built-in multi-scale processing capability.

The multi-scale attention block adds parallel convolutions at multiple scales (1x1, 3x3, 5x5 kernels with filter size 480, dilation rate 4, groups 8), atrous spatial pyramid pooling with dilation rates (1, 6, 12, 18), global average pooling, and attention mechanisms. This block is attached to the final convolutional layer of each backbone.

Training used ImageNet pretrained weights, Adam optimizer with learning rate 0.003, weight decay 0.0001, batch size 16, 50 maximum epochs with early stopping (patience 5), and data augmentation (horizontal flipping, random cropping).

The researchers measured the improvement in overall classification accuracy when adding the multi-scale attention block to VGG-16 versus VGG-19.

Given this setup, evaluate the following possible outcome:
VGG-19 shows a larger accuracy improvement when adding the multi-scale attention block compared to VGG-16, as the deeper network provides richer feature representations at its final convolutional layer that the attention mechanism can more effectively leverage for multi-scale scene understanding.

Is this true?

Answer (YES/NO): YES